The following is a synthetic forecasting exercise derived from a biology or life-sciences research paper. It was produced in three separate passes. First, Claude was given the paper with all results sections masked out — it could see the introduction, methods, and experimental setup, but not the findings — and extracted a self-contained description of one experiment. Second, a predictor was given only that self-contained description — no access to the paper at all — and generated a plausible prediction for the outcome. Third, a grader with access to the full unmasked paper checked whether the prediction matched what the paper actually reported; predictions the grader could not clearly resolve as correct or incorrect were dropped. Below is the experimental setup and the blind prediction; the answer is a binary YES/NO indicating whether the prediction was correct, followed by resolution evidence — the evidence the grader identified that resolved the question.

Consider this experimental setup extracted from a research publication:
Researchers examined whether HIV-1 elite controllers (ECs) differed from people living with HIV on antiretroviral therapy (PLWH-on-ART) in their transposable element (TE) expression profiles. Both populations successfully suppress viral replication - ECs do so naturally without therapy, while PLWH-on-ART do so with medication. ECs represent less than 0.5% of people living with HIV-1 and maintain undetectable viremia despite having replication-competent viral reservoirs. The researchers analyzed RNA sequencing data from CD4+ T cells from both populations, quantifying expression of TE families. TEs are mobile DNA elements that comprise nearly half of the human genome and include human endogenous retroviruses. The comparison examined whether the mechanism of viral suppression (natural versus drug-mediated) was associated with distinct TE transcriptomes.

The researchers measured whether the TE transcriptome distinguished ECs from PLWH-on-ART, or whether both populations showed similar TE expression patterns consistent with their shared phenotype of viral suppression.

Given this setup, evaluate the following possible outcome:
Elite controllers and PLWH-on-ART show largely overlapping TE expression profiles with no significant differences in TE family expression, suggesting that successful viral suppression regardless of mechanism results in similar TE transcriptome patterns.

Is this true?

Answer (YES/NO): NO